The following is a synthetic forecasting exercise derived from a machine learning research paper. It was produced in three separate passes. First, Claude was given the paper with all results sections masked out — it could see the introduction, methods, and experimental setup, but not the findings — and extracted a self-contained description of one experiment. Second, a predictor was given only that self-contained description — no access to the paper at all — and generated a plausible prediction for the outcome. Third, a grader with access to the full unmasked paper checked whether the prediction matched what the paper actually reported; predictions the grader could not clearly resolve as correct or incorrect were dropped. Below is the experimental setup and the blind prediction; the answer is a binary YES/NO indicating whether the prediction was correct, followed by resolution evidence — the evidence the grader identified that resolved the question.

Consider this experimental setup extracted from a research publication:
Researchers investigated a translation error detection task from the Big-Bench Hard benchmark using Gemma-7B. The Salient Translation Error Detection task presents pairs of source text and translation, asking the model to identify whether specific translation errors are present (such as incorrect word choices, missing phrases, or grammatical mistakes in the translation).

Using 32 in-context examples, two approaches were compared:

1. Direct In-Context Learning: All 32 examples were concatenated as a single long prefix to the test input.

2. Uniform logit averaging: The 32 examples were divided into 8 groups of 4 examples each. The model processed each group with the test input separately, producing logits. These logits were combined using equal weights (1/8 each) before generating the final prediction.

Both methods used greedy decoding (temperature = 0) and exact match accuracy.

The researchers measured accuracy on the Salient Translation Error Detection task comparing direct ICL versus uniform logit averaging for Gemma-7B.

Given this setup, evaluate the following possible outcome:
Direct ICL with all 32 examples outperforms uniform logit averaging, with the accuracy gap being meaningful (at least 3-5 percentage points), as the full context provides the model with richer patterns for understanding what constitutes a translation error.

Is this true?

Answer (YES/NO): NO